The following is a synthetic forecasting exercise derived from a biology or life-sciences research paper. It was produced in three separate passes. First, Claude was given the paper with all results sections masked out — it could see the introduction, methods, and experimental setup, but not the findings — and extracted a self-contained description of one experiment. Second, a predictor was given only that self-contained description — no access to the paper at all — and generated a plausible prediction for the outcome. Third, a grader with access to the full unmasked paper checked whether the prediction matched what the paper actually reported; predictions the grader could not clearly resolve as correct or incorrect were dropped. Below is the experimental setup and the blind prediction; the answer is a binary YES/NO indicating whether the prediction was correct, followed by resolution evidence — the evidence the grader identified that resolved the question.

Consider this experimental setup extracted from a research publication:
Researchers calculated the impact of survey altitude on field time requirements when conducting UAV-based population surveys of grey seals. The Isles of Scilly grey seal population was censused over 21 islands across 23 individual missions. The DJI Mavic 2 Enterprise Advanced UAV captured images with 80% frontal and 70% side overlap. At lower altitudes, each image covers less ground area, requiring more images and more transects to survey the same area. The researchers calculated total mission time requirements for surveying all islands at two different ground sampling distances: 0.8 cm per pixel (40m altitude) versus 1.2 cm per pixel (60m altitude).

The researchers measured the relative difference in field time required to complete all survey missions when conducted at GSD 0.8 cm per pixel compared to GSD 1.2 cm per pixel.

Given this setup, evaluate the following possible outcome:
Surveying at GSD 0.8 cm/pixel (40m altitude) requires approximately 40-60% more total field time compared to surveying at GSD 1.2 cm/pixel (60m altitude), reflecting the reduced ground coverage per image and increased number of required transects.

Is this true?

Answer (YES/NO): NO